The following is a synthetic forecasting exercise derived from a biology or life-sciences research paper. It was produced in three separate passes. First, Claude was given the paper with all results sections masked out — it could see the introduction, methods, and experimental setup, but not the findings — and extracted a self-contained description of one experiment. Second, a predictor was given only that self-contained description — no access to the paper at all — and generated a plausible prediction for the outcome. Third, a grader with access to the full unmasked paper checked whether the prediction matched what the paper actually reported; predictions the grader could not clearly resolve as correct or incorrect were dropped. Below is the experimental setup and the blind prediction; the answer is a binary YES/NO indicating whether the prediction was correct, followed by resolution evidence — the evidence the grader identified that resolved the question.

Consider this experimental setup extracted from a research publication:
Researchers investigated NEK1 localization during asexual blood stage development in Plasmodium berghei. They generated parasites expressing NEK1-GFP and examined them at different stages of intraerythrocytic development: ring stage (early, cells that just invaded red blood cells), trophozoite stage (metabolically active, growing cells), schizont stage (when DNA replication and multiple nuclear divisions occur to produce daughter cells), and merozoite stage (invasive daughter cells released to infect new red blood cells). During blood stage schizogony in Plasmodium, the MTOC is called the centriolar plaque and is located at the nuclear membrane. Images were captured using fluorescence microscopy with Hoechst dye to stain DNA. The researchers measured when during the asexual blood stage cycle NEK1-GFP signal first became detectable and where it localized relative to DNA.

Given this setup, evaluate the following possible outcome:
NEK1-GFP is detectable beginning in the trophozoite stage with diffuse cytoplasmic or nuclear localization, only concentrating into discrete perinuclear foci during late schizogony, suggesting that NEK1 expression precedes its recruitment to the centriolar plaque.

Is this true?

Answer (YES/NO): NO